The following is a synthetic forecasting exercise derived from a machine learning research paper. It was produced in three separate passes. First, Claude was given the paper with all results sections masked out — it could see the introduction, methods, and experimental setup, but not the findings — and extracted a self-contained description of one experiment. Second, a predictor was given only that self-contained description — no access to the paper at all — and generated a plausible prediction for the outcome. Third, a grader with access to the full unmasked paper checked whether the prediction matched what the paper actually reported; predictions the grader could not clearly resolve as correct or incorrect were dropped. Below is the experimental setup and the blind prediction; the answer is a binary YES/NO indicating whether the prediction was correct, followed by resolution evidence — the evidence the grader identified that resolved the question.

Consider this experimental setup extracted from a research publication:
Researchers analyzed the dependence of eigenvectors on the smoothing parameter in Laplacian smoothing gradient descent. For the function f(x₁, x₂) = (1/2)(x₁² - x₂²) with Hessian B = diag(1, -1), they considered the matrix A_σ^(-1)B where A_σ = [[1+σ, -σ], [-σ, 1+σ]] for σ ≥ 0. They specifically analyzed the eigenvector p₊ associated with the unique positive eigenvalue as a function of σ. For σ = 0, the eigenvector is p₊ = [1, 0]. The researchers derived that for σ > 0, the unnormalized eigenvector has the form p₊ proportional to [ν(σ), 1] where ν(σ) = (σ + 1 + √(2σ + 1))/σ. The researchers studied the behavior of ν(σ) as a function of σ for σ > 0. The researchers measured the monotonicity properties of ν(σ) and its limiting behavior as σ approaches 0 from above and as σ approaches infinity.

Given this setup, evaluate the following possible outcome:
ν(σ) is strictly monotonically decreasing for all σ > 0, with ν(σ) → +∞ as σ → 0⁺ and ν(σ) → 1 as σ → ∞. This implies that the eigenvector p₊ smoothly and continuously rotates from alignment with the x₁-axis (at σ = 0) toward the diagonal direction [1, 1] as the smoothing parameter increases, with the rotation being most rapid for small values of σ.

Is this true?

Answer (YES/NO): YES